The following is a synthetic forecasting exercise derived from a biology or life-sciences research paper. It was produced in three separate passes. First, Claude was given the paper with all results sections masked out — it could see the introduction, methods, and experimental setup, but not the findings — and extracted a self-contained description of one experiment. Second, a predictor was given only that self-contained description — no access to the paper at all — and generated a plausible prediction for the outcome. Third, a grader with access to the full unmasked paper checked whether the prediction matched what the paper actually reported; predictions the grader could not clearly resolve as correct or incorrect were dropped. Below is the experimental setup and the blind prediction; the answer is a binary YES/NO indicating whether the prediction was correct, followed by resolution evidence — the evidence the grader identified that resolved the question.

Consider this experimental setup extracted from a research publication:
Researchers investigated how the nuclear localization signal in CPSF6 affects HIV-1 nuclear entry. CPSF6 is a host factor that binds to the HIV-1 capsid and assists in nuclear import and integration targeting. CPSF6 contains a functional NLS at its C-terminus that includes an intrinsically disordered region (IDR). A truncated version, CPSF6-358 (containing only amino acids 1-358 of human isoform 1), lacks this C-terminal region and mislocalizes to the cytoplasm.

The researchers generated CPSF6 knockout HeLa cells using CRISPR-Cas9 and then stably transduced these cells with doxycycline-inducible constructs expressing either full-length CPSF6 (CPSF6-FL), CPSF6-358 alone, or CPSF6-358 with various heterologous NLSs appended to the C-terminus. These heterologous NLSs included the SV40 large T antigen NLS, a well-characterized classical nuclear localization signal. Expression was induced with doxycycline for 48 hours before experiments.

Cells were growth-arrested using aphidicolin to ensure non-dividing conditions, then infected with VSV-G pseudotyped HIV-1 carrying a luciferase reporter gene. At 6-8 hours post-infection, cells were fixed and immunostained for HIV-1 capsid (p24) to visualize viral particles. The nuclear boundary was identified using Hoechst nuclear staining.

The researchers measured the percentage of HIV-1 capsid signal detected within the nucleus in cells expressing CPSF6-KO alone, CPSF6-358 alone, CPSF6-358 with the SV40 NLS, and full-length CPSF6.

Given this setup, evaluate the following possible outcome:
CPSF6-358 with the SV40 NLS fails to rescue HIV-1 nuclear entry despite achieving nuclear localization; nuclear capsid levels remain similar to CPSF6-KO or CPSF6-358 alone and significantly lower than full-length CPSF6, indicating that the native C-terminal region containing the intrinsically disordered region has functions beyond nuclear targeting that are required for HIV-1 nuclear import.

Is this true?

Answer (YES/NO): NO